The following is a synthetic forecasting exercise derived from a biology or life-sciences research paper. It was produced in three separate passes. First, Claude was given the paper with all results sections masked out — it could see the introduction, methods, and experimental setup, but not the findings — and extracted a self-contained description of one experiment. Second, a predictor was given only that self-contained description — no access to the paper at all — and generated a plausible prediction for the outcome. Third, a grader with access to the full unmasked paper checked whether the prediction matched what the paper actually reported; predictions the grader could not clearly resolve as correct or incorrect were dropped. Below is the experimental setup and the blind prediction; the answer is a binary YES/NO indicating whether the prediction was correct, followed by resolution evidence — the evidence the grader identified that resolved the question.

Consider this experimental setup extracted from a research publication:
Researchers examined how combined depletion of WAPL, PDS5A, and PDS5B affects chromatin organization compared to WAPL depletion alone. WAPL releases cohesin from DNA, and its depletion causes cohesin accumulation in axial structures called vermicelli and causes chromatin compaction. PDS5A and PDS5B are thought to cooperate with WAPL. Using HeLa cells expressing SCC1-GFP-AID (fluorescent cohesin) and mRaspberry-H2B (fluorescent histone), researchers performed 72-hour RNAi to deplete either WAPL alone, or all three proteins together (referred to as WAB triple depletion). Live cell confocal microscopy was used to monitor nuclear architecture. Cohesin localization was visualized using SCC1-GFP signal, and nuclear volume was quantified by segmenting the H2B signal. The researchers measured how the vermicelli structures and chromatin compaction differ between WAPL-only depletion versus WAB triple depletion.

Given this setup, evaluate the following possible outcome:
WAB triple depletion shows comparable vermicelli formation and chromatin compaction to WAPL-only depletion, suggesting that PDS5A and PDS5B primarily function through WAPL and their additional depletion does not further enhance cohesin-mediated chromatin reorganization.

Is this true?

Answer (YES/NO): NO